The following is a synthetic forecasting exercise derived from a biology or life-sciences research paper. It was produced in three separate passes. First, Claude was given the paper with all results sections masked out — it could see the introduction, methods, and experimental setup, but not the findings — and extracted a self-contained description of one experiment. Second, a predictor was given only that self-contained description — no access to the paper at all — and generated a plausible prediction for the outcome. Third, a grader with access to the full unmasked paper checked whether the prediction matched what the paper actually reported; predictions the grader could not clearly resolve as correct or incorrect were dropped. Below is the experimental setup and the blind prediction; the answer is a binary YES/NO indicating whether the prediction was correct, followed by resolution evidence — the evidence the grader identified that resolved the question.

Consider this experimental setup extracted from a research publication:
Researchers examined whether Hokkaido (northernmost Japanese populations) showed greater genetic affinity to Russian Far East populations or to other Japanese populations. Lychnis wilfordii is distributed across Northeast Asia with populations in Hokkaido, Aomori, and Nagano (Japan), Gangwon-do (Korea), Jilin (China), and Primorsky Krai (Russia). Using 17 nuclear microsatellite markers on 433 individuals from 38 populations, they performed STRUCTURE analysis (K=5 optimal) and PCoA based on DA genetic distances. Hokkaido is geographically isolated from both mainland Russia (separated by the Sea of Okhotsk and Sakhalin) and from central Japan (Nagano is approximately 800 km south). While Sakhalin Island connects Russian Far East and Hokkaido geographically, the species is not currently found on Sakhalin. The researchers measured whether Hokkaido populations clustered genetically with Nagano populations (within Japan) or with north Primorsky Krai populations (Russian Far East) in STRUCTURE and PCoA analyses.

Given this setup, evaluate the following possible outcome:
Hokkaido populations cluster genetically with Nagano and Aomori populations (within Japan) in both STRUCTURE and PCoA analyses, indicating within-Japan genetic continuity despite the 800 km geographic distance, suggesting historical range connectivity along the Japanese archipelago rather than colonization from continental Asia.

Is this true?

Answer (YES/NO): NO